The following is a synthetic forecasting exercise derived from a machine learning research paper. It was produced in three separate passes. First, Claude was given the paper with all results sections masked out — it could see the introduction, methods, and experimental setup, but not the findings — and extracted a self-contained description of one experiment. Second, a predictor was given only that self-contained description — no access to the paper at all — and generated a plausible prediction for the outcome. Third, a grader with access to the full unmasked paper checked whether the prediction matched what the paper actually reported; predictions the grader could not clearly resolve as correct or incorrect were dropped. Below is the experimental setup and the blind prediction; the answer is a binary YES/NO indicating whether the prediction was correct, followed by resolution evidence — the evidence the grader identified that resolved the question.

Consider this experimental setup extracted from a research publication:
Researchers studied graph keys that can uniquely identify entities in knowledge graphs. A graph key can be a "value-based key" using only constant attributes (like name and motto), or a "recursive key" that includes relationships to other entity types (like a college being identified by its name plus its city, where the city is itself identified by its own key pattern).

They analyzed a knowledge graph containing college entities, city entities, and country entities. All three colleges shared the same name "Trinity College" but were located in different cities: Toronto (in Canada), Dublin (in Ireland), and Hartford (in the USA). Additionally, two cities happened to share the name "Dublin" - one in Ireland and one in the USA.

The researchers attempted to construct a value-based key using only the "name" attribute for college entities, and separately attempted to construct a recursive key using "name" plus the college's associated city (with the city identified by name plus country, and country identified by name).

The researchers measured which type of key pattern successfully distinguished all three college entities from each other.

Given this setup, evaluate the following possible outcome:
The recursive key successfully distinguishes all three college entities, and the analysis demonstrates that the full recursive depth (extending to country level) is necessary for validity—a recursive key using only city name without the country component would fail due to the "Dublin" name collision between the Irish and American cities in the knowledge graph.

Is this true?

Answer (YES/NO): YES